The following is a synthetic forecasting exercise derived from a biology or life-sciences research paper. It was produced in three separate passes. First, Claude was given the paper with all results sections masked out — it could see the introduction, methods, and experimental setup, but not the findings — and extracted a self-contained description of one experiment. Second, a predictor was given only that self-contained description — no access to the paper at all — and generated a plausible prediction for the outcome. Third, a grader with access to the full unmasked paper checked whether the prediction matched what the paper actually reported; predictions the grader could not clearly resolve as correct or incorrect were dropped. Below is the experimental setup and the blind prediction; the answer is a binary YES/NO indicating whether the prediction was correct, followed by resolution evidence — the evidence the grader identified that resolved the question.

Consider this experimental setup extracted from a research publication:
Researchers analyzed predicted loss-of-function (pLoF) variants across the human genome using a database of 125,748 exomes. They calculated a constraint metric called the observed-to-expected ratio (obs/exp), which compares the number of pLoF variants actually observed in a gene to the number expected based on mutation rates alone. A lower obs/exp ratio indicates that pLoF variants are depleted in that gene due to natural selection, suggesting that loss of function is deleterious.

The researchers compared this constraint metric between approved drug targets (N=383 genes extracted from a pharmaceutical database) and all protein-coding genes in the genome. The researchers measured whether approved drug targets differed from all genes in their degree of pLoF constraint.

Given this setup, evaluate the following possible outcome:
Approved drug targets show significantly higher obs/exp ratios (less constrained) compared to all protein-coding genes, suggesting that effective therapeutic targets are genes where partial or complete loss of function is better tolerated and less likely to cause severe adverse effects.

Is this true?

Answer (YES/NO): NO